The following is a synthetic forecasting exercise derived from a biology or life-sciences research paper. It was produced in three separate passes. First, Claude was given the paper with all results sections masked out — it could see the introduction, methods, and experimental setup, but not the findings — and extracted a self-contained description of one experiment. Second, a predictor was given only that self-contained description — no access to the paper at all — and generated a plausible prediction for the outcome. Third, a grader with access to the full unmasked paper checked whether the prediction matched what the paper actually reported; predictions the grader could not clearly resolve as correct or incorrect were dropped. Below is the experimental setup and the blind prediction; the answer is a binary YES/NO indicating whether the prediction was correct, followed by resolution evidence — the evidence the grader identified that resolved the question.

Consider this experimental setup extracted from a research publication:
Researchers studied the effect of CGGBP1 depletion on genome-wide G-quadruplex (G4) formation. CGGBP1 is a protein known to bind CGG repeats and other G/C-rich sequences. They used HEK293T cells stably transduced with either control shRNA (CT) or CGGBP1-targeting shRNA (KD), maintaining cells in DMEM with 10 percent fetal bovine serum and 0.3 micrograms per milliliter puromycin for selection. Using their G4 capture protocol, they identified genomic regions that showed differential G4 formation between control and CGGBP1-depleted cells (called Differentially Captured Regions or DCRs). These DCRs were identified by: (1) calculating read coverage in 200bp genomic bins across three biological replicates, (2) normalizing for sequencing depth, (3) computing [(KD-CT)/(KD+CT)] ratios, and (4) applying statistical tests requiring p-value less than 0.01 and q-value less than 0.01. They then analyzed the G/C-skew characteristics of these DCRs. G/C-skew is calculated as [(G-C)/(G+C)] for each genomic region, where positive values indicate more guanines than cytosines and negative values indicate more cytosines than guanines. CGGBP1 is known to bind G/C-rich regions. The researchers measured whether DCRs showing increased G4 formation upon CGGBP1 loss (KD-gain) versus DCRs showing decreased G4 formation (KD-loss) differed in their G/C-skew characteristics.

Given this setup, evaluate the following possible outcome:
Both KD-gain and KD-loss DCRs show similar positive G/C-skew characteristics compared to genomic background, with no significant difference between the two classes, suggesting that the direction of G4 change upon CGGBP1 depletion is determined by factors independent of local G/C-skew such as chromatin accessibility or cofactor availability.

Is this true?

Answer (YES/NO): NO